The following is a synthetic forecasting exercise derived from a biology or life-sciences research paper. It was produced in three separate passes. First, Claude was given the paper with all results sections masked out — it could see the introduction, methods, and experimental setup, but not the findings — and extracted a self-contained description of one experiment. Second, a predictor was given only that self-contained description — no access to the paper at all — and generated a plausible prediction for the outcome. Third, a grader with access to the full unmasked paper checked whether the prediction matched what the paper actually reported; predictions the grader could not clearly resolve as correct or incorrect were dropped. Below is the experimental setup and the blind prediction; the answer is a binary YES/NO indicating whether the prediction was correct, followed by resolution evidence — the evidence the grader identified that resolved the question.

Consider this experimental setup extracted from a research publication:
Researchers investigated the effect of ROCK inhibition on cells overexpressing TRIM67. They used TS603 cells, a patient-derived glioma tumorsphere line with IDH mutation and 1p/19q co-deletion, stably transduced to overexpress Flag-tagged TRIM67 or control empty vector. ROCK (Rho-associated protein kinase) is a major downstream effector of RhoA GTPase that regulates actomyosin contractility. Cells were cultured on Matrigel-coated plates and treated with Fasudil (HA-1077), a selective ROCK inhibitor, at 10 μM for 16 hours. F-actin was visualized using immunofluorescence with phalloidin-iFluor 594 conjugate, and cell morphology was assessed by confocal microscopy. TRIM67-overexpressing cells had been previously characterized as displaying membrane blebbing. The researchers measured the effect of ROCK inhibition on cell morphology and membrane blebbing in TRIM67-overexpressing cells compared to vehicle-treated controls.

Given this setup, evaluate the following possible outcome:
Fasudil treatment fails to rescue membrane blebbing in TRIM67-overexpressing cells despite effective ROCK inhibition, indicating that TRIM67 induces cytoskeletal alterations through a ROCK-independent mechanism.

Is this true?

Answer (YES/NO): NO